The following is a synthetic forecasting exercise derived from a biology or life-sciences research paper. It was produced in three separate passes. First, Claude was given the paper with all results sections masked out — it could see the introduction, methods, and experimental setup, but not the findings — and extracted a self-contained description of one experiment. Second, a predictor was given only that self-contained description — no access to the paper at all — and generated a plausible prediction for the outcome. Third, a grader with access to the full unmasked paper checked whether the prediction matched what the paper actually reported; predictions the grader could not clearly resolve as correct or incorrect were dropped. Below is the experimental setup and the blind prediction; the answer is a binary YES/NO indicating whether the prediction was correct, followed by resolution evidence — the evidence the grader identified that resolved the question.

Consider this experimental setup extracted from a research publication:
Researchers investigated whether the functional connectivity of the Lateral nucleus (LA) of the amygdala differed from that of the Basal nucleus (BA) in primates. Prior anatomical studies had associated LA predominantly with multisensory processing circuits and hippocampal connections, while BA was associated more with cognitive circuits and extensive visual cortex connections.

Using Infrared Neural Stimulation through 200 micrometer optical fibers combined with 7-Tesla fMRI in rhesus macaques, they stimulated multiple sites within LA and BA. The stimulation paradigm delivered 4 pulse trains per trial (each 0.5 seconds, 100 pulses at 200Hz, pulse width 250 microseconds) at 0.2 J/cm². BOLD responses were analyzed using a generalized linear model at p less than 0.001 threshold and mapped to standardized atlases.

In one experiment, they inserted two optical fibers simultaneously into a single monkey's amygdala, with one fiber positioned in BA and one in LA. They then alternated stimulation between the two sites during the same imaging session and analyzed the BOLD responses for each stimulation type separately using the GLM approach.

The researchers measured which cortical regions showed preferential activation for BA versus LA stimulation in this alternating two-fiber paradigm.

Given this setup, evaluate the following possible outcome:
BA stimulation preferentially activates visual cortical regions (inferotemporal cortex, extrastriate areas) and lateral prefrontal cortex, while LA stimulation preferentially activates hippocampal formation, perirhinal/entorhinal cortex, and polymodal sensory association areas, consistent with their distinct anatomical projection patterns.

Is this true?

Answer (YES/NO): NO